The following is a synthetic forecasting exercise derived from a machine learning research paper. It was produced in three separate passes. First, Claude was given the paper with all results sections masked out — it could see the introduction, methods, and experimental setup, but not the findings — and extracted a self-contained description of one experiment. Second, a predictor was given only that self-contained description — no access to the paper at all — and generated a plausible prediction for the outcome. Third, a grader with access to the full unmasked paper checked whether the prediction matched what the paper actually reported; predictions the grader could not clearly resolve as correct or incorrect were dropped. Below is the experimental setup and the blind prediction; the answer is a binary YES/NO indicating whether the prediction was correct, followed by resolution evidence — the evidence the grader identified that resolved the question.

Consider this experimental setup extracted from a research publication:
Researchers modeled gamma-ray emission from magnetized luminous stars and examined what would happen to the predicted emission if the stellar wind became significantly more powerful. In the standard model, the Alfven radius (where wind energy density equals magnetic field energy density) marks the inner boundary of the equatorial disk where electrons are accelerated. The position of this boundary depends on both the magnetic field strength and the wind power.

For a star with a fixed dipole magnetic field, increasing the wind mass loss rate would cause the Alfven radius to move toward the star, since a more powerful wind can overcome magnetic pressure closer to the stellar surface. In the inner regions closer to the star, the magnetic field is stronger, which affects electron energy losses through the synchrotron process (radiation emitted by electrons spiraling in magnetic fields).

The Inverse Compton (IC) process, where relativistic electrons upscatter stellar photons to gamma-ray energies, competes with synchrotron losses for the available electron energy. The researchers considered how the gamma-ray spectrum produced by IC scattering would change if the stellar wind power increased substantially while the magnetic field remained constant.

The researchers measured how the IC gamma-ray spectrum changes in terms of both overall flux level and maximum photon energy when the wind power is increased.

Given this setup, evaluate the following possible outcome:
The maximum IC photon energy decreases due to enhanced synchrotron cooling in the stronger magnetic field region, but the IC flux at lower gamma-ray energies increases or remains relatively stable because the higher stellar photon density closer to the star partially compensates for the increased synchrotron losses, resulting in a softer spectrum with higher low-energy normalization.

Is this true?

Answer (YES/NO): YES